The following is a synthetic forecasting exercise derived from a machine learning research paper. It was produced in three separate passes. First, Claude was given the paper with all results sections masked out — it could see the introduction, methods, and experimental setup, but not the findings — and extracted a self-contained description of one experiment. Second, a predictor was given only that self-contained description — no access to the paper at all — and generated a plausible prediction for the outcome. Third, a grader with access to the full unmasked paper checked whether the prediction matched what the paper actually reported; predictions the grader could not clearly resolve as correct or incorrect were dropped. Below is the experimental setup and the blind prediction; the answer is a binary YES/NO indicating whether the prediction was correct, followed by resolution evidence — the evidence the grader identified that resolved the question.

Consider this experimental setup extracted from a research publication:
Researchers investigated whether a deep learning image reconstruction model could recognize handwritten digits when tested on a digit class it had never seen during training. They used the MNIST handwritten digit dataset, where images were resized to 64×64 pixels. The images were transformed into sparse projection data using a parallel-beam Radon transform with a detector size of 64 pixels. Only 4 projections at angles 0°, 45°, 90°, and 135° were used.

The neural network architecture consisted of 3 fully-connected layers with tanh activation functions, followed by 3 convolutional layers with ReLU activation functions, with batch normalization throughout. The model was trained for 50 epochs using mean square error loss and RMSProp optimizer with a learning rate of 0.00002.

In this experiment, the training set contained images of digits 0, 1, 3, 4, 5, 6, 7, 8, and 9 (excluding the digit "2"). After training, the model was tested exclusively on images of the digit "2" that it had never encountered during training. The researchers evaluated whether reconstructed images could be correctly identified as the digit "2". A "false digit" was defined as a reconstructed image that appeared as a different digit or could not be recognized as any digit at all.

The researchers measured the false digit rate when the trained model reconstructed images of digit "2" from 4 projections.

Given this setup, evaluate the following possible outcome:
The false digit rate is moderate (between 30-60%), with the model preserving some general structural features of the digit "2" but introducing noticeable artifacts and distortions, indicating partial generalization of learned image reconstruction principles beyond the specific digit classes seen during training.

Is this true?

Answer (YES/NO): NO